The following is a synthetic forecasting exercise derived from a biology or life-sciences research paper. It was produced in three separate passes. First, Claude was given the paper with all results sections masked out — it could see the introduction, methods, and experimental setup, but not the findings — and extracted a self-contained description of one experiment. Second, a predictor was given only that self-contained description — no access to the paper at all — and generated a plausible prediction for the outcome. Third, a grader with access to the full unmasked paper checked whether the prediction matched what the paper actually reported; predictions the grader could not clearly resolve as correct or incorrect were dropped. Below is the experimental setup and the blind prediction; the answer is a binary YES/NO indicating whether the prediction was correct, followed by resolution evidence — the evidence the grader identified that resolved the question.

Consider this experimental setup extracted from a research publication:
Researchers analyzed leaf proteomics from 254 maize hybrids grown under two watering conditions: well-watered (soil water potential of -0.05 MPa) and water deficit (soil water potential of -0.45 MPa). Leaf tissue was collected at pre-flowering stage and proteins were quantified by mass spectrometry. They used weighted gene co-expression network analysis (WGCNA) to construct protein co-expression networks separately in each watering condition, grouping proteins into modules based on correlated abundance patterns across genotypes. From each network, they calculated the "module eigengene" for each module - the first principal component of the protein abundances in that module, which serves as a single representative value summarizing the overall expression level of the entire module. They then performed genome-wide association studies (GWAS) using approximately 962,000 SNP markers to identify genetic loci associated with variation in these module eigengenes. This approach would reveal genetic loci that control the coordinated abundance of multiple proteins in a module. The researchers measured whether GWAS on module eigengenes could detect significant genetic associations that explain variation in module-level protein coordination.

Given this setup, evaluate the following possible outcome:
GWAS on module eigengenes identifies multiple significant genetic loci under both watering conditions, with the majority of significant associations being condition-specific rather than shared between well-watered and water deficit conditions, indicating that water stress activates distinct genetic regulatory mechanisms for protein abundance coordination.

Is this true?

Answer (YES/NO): YES